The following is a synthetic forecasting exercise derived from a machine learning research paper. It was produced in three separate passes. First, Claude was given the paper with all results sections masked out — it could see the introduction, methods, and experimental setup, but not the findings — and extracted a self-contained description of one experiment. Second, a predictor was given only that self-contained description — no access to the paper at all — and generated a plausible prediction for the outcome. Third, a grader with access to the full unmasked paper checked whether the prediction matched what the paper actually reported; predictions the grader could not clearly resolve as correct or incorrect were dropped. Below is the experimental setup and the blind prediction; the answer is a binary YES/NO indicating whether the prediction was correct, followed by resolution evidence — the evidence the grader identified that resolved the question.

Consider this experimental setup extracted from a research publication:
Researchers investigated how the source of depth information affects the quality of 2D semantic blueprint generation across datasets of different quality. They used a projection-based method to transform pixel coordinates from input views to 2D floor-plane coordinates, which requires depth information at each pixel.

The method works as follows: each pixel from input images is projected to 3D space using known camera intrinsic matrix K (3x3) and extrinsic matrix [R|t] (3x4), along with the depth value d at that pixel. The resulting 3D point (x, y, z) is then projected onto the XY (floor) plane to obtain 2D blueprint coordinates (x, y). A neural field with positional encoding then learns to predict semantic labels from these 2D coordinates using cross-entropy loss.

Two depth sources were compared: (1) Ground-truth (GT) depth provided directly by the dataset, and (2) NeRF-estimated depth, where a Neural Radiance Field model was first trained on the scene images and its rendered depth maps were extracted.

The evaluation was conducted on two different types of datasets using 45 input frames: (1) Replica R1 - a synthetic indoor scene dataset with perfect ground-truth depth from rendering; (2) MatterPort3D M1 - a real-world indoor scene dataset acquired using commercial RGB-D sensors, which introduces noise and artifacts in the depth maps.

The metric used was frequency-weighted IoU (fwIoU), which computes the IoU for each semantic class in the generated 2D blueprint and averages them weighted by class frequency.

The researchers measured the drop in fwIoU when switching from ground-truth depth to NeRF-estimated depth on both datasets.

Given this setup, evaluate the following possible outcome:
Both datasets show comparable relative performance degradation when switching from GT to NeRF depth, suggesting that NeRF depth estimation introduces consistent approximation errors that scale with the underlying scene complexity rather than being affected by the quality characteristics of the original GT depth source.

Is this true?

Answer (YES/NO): NO